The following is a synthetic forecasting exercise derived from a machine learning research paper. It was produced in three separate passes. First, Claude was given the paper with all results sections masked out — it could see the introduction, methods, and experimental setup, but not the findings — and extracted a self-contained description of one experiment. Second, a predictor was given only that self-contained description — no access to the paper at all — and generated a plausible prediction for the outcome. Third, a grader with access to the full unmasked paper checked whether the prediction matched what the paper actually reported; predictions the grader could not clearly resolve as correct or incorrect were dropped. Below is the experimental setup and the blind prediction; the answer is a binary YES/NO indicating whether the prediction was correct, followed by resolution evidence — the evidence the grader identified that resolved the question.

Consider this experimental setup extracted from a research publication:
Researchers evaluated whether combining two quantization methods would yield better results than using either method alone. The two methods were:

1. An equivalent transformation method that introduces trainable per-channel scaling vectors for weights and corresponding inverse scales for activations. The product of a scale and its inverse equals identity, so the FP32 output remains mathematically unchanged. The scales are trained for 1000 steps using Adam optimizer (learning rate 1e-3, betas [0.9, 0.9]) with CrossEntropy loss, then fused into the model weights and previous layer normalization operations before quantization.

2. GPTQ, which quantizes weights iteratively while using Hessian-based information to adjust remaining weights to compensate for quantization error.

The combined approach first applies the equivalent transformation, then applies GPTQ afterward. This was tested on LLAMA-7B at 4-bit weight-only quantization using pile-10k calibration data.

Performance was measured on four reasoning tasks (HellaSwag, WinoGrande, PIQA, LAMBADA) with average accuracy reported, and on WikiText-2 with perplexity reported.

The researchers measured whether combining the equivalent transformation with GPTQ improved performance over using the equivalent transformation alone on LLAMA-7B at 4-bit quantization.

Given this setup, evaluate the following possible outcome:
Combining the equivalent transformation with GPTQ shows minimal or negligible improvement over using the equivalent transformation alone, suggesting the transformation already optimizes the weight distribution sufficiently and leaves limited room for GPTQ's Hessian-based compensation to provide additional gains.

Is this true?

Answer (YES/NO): NO